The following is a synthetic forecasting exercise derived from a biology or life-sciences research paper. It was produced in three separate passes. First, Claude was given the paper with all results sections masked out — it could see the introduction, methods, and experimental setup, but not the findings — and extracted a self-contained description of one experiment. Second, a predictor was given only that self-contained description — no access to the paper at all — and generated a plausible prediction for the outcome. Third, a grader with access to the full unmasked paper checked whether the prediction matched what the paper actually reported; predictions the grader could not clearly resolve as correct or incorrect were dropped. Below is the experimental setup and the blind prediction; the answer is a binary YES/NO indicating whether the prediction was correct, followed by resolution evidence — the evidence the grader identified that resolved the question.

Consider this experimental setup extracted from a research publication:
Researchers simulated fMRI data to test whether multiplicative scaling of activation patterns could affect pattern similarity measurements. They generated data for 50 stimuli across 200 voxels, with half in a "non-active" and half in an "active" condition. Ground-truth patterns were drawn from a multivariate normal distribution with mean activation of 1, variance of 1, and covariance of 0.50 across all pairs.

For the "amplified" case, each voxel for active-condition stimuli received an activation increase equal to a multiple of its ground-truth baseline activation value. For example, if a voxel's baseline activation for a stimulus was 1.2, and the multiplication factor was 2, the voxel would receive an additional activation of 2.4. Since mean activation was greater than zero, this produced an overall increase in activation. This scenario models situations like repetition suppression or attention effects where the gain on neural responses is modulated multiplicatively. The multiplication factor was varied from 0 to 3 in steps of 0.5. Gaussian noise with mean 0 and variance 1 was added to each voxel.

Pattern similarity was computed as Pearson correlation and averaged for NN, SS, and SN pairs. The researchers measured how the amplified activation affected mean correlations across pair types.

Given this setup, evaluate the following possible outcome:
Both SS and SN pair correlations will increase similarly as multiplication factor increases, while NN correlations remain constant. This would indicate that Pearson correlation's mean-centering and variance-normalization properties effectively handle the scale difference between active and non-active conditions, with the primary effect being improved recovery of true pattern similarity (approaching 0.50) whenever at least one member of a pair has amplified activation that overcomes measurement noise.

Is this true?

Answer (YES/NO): NO